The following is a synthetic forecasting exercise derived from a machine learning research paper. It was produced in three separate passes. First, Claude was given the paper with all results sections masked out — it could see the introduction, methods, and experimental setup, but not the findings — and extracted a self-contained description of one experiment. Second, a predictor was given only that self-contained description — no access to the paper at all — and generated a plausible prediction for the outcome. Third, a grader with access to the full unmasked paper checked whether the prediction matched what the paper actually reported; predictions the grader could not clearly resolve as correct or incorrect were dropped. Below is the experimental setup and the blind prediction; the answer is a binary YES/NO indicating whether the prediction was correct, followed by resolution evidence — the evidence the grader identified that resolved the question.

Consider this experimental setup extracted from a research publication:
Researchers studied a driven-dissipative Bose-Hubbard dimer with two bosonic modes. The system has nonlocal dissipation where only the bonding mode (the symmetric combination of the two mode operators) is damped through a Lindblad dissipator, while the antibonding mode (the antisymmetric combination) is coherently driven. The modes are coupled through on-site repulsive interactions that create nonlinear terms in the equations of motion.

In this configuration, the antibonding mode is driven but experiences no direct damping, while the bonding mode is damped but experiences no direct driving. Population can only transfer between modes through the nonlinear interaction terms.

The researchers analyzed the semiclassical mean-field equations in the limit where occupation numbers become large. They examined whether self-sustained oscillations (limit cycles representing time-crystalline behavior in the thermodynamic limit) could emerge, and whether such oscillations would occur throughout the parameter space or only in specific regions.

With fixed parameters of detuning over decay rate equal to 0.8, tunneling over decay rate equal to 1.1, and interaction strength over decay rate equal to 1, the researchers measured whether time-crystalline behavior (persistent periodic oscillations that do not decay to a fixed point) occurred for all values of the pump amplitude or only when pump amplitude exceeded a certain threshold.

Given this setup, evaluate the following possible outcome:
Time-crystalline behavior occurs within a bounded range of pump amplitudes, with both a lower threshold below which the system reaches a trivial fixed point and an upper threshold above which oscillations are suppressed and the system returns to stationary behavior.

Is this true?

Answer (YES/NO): NO